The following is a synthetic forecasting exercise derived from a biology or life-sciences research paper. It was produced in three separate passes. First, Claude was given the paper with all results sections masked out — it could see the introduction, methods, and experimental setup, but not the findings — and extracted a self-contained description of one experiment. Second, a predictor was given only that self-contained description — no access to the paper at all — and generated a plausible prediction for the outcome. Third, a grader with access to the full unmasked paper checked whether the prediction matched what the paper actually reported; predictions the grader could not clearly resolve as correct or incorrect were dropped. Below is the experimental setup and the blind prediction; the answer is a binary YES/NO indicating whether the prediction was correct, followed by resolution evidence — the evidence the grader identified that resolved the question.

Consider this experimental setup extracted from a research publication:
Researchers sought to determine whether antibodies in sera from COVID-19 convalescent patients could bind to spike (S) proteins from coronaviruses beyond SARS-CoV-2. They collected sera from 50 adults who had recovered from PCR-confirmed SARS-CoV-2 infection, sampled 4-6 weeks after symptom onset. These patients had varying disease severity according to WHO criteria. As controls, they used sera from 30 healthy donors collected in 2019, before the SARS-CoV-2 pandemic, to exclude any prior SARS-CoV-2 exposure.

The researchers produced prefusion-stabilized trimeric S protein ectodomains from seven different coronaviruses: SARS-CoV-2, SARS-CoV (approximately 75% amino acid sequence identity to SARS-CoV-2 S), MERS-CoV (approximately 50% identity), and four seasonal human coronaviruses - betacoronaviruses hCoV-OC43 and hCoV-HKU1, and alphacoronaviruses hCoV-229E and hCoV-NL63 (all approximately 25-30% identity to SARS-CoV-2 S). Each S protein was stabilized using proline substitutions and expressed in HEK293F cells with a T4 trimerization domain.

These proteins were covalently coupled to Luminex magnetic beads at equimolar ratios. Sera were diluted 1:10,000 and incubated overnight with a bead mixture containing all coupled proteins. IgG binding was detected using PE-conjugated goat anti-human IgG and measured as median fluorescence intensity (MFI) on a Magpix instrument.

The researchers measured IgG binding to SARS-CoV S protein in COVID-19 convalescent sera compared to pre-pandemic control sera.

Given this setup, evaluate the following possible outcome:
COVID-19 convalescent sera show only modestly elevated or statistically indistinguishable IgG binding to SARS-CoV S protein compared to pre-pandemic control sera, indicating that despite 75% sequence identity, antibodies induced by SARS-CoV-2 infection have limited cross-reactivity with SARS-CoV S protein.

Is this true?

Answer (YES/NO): NO